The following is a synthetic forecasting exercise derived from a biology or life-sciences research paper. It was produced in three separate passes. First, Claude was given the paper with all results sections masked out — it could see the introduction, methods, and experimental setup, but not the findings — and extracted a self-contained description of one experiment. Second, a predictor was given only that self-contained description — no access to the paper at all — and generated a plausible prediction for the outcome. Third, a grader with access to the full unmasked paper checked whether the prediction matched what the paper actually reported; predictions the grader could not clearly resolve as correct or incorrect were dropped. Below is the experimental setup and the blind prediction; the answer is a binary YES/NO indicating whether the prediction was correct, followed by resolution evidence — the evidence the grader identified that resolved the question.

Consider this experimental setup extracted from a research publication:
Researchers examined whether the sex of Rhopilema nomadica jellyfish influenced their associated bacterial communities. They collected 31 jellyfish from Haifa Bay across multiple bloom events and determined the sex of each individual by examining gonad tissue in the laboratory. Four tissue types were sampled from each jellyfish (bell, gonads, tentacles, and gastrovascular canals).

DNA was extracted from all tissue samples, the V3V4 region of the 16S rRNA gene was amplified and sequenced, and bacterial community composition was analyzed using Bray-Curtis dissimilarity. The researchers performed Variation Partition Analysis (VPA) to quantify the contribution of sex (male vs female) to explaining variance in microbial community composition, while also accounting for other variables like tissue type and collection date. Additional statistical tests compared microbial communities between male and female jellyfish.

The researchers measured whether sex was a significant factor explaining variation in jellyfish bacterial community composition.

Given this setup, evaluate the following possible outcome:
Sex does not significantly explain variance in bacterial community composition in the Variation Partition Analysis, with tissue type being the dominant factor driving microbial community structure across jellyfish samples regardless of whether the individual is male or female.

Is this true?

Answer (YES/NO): YES